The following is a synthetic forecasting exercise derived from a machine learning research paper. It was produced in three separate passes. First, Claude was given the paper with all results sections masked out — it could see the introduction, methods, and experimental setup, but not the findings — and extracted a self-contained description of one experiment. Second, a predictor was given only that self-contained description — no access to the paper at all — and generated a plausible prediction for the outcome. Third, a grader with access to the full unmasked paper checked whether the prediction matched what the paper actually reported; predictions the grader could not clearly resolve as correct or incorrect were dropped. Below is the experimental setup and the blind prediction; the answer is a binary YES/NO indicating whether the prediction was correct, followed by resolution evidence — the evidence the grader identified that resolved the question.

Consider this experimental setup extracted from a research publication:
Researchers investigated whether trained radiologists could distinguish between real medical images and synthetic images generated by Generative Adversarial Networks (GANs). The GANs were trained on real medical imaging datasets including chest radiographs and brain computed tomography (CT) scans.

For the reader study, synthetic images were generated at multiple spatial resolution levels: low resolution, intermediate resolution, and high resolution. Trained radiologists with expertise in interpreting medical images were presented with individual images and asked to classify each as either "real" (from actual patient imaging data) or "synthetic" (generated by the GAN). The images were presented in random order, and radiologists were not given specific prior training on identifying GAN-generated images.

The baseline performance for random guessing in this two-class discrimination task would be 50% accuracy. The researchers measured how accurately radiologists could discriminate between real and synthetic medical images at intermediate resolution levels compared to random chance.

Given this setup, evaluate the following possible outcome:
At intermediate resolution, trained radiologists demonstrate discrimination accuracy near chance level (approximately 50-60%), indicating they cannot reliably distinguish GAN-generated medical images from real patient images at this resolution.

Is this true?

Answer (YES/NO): YES